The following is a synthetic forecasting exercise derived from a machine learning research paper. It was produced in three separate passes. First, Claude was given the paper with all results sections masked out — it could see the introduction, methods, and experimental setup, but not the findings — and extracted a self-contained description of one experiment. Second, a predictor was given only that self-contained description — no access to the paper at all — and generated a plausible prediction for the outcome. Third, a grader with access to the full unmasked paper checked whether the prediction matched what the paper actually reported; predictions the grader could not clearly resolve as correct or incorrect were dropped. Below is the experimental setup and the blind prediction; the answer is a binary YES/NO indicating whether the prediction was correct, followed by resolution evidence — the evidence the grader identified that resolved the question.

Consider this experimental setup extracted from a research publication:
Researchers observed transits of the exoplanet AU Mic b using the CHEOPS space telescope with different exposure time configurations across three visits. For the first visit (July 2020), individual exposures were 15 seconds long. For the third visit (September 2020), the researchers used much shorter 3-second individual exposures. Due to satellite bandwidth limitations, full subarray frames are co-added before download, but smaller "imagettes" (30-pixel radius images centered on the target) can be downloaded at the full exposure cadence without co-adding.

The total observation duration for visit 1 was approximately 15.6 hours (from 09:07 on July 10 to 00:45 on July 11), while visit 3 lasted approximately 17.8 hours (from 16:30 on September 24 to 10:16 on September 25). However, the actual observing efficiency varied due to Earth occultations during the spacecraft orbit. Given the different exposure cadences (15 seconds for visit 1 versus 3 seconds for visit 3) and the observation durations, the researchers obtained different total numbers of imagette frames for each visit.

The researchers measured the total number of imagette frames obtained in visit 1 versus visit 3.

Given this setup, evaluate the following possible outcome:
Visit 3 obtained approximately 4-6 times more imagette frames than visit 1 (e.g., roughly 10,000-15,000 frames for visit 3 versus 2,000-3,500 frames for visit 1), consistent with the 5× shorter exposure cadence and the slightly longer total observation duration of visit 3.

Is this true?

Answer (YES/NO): NO